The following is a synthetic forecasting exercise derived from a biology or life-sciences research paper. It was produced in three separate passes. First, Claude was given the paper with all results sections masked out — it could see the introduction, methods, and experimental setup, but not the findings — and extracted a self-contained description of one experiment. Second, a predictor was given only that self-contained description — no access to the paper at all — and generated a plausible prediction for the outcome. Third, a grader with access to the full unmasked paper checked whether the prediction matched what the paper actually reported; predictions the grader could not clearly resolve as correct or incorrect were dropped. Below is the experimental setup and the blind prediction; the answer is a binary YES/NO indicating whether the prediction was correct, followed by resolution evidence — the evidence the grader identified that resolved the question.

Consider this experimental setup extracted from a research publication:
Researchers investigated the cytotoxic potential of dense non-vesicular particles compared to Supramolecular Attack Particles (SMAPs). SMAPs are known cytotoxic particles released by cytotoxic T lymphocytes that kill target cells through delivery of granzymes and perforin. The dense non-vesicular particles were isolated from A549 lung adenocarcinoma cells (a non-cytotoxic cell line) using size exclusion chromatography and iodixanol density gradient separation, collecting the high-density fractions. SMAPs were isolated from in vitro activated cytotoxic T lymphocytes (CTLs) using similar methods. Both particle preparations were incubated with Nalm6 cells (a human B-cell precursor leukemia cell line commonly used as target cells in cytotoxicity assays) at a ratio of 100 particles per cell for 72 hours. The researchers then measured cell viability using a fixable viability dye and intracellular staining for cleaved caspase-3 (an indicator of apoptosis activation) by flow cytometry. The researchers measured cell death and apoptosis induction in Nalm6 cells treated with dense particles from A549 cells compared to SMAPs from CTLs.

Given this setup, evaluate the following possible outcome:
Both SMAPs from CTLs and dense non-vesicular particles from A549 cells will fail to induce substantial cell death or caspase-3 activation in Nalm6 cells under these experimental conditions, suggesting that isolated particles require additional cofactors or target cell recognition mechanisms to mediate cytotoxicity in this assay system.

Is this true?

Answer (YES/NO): NO